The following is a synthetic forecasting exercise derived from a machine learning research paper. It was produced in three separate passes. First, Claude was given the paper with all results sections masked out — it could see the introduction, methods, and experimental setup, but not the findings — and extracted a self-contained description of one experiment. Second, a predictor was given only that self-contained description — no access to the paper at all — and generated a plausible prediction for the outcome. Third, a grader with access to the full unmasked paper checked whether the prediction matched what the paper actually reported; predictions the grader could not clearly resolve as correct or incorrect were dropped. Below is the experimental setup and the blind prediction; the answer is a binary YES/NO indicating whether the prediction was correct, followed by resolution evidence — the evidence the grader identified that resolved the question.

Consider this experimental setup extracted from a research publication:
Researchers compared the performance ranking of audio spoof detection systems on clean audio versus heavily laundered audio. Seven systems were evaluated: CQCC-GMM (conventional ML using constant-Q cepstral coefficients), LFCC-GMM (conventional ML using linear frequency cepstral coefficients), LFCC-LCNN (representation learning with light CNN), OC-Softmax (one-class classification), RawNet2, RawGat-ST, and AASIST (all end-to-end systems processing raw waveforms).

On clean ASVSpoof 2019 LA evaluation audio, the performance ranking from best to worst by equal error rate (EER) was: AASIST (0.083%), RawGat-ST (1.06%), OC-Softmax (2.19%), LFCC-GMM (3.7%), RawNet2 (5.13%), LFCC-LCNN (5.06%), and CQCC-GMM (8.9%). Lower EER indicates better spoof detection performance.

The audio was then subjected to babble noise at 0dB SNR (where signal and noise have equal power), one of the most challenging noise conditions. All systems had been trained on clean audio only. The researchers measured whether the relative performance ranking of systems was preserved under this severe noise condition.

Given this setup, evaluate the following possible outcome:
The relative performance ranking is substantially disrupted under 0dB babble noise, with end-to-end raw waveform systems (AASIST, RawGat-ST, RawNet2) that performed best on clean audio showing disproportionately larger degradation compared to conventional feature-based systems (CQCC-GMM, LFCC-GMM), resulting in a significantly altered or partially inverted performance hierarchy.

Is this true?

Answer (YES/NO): NO